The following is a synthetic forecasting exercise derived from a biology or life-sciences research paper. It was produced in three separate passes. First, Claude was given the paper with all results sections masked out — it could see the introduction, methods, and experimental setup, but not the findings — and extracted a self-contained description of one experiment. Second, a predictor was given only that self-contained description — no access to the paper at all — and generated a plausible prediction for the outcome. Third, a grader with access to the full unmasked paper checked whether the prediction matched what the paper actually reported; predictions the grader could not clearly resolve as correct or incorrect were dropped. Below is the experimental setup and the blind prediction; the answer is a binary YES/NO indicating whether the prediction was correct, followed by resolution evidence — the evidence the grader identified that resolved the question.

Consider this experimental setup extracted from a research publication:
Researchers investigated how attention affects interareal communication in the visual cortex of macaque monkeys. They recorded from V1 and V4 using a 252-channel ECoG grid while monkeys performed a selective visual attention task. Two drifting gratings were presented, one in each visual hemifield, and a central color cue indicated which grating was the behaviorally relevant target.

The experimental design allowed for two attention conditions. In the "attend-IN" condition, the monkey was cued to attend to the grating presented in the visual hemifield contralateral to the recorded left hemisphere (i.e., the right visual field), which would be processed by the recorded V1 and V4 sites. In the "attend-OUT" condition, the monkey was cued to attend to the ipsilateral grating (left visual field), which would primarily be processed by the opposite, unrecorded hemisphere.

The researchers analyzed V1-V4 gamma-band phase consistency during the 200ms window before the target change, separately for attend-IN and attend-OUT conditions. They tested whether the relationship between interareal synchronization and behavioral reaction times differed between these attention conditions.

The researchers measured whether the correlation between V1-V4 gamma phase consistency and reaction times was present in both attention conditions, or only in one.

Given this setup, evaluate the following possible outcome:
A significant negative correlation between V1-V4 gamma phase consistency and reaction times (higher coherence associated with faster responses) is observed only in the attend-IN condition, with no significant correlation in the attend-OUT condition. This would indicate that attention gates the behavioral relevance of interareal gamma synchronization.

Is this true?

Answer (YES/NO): YES